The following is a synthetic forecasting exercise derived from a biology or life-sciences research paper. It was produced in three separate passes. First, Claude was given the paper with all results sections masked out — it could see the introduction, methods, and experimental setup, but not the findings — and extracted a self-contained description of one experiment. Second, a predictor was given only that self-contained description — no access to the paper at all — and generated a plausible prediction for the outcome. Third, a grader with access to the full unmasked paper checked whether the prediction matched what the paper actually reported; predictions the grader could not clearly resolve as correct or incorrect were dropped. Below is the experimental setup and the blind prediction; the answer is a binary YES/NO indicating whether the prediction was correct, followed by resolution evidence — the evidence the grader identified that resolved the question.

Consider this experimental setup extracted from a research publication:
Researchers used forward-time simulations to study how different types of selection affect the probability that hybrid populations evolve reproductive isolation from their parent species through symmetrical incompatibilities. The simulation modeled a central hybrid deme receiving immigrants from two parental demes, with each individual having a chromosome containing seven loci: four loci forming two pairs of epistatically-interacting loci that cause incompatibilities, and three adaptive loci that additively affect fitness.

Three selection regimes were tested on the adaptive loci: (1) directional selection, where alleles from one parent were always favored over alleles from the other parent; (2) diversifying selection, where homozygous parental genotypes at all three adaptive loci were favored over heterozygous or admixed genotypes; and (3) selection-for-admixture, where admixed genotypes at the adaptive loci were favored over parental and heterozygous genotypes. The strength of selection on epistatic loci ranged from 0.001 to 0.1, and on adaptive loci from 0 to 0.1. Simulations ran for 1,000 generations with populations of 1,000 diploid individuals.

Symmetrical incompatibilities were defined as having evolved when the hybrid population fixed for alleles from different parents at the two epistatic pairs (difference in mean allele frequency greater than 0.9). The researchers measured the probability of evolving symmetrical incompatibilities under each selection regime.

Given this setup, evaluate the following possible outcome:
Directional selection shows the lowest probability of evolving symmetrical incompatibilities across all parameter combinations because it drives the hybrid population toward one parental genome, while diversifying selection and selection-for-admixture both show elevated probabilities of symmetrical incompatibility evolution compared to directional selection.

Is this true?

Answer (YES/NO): YES